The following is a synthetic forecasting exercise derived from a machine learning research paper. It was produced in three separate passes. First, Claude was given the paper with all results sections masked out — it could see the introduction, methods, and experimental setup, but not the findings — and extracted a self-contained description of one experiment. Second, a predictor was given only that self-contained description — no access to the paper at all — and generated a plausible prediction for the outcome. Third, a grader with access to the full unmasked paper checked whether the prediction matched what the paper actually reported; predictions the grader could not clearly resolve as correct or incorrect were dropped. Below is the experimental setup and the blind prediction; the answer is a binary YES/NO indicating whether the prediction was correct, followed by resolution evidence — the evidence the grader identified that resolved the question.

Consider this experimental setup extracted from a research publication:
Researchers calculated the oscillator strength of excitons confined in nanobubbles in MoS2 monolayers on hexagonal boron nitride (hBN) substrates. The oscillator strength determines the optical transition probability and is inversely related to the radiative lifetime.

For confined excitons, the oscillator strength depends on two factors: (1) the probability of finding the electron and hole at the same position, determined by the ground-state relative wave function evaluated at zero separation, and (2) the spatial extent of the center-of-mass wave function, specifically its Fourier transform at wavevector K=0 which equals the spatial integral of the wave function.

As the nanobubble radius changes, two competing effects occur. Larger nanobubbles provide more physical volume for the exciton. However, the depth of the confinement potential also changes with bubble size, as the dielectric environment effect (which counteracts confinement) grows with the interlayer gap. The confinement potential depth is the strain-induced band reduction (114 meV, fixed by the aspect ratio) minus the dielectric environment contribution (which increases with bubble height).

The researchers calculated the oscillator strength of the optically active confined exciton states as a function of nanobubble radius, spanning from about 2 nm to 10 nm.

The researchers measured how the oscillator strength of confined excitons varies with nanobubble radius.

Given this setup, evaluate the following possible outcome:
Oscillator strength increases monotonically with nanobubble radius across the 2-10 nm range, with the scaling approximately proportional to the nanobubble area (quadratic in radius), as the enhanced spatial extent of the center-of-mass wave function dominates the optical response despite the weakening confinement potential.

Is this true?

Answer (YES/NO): NO